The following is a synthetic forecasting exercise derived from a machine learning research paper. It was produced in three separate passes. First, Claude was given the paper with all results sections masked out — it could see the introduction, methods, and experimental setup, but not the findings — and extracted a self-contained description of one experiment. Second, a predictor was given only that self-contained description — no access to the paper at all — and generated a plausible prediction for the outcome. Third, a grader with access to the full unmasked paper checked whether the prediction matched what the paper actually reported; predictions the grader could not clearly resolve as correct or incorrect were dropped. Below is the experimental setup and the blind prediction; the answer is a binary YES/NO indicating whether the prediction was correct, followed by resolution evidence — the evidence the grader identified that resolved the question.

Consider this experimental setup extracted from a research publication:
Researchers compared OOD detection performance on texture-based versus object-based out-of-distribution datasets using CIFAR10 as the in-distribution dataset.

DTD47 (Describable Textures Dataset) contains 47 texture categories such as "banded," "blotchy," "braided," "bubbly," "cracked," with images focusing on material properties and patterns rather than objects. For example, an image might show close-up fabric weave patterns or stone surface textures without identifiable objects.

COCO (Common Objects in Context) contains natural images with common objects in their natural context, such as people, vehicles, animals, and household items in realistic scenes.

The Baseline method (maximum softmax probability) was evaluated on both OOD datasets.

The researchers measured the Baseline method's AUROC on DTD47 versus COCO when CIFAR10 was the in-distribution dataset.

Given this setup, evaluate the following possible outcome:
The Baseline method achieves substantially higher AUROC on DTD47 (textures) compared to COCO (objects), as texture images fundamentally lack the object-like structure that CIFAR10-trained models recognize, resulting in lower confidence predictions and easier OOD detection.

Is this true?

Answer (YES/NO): NO